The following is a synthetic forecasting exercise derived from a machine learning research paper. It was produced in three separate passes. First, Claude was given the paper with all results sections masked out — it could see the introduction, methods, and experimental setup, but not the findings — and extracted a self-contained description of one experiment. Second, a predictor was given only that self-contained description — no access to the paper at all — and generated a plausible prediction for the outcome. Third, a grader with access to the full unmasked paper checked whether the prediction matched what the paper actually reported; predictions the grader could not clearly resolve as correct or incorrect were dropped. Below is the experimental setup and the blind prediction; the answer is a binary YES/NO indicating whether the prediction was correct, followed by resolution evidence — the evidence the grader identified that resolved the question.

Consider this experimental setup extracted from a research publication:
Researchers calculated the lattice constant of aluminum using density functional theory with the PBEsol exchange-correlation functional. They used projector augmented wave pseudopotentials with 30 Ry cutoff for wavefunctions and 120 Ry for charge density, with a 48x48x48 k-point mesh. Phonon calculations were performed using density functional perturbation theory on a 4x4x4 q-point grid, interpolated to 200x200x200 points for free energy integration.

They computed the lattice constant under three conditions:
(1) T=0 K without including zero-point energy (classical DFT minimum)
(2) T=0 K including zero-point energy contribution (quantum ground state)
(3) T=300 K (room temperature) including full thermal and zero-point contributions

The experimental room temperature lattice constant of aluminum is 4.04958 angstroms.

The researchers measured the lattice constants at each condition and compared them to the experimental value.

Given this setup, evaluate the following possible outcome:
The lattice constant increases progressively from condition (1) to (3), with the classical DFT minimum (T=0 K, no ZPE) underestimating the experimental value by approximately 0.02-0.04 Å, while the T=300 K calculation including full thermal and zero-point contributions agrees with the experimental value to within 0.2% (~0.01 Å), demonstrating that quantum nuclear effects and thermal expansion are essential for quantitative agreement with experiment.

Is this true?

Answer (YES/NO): YES